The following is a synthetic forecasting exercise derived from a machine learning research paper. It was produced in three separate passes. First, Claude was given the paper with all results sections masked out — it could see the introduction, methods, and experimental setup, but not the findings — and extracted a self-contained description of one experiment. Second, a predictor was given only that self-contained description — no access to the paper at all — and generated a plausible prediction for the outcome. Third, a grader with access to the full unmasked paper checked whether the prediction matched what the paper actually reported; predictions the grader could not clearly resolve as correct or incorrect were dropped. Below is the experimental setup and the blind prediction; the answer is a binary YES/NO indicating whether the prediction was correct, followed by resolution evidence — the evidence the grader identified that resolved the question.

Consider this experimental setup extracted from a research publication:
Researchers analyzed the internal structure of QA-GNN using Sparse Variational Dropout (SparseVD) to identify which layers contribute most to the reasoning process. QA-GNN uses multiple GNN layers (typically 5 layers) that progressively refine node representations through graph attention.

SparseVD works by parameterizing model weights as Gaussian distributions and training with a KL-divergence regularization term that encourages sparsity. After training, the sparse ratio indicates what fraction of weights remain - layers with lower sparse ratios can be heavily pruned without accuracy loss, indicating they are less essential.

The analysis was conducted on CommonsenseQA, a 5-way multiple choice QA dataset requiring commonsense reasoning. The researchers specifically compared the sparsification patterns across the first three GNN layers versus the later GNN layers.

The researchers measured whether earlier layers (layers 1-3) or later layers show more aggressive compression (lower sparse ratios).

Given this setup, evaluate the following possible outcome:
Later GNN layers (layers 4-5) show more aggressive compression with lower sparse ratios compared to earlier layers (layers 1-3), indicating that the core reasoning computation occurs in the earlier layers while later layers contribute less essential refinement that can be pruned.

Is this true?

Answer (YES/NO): NO